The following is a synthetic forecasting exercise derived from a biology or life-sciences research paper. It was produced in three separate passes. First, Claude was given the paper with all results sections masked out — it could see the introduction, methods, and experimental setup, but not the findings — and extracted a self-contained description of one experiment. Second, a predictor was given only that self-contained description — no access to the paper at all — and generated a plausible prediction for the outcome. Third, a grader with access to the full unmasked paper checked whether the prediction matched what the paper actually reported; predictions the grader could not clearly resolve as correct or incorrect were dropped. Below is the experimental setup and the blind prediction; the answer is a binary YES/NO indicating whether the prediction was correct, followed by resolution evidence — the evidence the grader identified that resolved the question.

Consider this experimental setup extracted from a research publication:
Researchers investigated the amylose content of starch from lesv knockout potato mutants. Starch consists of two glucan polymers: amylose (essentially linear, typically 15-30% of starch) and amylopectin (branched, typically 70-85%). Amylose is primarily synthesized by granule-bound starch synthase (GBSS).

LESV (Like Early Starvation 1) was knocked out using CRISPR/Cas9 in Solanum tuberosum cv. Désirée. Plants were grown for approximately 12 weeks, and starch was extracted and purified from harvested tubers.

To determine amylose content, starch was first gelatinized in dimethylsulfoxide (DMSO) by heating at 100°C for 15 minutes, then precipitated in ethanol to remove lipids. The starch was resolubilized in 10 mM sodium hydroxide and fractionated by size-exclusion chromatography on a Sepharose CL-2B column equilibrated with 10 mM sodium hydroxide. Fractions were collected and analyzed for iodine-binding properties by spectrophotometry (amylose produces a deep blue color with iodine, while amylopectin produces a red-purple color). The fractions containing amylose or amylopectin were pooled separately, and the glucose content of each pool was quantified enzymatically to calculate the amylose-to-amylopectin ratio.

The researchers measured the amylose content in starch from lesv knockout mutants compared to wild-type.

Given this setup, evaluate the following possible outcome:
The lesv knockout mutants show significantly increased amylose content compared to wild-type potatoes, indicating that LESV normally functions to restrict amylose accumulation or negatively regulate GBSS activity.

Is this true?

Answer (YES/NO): NO